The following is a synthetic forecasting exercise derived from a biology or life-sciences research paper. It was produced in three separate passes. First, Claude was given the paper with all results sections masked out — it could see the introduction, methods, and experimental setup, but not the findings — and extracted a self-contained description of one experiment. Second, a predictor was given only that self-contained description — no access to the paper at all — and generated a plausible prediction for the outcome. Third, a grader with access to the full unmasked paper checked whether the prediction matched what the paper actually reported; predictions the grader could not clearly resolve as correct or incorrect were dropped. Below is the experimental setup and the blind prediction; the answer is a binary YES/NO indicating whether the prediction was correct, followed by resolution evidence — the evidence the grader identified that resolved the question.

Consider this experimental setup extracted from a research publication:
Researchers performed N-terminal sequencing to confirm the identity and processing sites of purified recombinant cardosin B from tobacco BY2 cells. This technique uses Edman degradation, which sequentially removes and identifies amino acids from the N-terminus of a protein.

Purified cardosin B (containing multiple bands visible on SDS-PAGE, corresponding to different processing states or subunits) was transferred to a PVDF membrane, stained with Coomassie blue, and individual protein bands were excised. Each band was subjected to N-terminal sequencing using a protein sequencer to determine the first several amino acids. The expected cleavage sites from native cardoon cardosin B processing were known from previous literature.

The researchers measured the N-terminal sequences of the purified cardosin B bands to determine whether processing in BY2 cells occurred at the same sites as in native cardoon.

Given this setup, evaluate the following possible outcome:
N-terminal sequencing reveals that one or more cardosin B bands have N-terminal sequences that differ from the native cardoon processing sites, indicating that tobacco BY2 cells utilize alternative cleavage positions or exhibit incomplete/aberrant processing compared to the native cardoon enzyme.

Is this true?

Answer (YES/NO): NO